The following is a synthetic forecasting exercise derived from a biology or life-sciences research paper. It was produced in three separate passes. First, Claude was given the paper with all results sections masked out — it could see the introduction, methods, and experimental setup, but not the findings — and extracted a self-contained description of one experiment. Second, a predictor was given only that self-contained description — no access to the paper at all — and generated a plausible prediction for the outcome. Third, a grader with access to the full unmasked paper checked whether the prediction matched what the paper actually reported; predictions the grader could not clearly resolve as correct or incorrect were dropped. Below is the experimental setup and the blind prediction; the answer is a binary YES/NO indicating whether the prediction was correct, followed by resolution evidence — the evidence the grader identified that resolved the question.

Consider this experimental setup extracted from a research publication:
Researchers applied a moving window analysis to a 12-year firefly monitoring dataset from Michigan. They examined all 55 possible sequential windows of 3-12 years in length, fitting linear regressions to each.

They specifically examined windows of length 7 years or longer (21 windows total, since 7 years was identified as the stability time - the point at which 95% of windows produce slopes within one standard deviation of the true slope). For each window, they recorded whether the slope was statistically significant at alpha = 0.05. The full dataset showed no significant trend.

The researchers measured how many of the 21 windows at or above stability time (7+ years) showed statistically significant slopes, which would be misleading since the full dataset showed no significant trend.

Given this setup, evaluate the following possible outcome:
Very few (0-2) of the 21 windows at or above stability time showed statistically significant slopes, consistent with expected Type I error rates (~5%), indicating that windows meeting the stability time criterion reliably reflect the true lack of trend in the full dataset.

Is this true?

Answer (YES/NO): NO